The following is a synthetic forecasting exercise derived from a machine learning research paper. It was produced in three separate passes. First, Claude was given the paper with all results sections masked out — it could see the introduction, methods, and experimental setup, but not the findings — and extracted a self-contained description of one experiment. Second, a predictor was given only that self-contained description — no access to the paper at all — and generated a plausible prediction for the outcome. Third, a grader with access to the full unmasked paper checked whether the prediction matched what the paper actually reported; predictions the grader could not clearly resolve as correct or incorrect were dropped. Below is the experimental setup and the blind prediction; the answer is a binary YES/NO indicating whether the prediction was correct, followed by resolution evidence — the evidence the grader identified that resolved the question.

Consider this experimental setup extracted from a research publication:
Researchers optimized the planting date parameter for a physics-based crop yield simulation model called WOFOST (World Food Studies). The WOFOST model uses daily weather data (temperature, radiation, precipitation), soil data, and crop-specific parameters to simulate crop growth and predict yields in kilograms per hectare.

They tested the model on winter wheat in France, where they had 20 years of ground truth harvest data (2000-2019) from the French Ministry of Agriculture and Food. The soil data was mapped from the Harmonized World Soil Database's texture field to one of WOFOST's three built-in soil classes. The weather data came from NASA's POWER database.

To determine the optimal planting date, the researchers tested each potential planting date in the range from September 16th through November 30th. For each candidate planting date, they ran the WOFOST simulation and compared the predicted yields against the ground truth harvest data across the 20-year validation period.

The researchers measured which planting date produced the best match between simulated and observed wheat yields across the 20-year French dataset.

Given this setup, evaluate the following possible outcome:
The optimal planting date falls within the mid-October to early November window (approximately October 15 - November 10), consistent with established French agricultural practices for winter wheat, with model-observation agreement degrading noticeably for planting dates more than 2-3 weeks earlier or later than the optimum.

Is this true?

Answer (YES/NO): NO